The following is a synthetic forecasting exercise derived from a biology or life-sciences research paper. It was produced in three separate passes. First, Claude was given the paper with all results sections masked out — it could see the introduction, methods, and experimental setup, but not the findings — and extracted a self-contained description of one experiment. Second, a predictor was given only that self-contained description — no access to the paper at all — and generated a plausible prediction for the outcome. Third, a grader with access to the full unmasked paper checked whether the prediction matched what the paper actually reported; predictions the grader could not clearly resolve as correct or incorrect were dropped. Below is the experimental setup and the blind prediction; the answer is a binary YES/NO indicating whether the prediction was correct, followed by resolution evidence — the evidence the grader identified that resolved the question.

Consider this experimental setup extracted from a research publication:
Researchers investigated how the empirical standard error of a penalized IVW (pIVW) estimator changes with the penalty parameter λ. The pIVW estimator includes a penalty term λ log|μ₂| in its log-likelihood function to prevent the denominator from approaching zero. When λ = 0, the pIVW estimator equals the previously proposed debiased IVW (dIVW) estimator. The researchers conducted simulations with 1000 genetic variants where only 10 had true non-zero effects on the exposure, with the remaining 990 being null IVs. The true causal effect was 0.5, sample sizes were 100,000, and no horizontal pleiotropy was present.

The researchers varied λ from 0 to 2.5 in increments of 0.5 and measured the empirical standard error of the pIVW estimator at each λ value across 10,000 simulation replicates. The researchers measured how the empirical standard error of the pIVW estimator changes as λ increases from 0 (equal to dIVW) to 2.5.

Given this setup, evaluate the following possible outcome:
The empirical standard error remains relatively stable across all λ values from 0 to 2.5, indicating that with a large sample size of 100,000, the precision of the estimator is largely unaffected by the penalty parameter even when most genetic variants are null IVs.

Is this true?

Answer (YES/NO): NO